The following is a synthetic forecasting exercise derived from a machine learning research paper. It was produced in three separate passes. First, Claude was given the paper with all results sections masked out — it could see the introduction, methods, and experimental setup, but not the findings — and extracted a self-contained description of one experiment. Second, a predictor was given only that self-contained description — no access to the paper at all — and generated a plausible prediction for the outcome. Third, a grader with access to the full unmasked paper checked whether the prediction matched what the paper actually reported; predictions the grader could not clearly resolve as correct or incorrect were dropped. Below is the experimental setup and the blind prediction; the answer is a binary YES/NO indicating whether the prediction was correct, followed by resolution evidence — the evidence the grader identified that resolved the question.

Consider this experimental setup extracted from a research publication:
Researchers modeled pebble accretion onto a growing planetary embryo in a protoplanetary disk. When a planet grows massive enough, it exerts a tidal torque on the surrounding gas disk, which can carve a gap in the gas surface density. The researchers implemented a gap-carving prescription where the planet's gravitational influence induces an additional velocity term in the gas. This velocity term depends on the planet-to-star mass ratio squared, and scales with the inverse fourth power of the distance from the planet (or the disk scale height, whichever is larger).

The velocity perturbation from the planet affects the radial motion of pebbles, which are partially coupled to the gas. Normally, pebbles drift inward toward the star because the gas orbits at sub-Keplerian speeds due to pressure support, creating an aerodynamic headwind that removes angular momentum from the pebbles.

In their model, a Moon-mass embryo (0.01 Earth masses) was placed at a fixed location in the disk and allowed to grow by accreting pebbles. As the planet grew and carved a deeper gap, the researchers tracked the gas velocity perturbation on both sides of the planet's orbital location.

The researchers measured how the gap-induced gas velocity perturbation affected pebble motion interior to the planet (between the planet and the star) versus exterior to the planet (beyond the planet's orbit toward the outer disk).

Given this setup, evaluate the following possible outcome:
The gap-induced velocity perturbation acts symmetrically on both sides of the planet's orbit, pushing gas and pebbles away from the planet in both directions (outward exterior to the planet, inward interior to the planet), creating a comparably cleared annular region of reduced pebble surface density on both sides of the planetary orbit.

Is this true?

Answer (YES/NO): NO